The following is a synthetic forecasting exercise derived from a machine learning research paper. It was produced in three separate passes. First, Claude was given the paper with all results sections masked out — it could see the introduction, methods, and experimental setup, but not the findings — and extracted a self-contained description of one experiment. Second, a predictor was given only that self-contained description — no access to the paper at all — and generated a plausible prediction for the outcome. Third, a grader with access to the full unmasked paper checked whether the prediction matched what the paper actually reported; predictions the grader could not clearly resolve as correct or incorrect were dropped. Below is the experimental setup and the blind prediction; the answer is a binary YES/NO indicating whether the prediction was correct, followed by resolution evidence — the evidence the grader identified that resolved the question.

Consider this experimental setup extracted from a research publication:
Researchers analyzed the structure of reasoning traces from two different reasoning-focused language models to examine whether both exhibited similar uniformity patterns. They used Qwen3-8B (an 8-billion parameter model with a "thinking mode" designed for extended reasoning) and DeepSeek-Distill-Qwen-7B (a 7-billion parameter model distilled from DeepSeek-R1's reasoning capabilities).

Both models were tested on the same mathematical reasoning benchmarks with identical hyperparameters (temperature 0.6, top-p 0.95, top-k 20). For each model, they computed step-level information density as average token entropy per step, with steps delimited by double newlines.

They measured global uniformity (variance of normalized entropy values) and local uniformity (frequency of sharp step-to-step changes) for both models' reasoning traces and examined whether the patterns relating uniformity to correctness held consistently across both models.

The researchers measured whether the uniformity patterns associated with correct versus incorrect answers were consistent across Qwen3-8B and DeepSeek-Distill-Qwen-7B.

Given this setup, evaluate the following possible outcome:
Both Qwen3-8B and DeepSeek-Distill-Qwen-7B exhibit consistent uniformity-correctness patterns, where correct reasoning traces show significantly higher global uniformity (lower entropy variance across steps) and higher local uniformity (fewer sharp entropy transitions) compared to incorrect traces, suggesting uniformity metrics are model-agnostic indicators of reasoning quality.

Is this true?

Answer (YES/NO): NO